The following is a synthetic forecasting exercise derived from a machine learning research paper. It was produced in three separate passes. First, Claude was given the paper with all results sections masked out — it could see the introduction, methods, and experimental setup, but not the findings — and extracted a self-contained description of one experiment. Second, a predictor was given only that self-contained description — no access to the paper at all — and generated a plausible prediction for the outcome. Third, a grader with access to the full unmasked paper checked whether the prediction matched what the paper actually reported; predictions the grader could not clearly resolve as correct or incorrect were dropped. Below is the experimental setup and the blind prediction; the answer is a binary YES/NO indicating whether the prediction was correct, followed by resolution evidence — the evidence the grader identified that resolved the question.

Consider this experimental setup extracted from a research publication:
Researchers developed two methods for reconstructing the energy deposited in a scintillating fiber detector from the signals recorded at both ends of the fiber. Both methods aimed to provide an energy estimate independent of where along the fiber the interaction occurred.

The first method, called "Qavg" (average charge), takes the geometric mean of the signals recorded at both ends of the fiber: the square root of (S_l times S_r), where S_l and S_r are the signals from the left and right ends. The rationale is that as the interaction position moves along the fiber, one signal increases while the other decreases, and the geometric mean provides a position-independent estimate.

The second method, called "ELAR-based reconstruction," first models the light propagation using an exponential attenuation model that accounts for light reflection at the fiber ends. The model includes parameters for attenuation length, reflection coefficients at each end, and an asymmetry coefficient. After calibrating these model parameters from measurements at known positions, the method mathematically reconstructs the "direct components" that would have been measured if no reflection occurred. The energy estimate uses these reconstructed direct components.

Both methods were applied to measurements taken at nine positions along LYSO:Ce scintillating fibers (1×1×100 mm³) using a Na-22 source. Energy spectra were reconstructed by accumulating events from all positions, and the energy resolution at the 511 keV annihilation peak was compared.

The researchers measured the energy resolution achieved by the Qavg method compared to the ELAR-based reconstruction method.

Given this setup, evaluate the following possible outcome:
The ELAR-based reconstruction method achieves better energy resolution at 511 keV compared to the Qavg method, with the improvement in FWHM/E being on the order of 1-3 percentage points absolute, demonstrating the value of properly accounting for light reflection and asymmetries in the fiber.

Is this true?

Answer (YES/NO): NO